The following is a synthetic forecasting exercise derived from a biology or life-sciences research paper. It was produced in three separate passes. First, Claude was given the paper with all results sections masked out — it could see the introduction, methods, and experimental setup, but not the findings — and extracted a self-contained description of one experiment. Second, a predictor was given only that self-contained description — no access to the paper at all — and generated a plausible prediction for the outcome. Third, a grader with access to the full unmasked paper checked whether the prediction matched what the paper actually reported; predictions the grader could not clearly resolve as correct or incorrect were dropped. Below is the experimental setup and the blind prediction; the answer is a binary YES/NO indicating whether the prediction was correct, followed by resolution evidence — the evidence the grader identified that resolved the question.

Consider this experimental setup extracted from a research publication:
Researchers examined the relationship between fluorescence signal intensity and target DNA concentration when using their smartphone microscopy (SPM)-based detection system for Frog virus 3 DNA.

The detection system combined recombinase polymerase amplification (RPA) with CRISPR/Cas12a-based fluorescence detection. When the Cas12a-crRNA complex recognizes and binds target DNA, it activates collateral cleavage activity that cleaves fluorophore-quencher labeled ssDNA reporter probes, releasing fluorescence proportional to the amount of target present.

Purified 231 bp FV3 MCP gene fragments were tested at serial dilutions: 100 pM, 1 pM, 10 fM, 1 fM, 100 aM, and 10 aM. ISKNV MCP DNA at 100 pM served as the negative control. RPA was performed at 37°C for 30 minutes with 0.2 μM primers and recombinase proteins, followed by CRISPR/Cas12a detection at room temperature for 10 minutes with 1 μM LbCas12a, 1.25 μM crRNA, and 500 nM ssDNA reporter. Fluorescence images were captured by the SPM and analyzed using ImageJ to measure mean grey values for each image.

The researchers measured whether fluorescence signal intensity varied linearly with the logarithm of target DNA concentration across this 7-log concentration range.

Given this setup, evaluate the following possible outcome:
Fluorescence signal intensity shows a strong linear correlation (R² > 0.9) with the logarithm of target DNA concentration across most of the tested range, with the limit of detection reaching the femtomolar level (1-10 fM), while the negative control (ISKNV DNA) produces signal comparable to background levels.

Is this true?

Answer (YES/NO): NO